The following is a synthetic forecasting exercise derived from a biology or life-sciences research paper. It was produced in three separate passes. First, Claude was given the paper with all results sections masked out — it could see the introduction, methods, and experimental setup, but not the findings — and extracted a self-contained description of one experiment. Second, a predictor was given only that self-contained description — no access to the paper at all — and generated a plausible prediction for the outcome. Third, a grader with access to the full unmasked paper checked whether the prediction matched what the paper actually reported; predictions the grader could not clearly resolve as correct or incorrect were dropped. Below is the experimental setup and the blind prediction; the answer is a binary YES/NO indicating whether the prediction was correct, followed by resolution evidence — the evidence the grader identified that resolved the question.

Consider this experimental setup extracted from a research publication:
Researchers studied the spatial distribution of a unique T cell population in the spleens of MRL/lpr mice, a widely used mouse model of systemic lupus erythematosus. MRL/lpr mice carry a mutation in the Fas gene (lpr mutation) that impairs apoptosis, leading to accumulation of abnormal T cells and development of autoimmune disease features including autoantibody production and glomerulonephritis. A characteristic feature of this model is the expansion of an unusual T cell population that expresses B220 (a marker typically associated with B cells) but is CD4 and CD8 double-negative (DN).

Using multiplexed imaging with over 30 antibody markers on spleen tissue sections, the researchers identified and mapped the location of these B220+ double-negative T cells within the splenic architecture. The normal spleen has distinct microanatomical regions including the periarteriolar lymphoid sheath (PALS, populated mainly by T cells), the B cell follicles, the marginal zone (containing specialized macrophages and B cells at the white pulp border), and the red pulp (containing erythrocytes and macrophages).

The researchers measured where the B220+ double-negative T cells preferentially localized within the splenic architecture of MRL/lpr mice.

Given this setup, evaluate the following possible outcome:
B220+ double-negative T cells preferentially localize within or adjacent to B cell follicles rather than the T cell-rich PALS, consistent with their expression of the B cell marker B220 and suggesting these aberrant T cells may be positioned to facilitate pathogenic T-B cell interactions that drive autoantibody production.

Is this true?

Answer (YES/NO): NO